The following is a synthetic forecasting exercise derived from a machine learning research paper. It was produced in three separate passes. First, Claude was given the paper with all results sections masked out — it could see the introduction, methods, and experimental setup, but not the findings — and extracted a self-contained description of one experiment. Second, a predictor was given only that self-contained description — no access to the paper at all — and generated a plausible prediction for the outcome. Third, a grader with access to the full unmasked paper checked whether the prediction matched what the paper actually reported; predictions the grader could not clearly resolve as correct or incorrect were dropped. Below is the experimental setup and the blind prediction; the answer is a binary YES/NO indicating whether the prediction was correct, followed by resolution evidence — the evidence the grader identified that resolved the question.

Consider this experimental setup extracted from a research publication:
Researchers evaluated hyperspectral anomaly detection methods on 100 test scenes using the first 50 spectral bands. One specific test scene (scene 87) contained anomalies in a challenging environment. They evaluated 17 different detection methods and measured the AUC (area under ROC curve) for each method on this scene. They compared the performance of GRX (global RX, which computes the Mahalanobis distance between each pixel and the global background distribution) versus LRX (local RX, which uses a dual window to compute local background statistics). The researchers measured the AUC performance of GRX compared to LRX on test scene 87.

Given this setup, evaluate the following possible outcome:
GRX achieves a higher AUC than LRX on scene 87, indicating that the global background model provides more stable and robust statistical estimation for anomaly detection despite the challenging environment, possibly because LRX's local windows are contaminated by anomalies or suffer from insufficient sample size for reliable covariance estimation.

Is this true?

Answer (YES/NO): NO